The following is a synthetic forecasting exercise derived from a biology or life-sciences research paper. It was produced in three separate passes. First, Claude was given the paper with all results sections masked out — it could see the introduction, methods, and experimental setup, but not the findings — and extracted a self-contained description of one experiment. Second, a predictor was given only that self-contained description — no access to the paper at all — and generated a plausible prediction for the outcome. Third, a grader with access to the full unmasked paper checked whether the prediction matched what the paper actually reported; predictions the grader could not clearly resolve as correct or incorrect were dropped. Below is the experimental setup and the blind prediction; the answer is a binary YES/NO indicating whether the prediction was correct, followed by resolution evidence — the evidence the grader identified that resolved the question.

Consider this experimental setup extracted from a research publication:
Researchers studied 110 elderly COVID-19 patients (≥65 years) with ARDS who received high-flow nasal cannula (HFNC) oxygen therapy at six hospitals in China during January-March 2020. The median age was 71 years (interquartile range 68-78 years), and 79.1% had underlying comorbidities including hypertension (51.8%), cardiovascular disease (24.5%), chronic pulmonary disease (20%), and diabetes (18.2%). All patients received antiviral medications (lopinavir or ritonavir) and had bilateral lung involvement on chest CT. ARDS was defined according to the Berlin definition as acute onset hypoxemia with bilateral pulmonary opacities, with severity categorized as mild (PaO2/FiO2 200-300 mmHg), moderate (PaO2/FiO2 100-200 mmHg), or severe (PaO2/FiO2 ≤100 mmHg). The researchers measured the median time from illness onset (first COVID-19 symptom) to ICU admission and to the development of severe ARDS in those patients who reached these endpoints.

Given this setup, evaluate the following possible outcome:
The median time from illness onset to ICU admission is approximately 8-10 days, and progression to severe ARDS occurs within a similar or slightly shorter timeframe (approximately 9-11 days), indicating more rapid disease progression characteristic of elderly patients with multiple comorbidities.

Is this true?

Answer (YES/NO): NO